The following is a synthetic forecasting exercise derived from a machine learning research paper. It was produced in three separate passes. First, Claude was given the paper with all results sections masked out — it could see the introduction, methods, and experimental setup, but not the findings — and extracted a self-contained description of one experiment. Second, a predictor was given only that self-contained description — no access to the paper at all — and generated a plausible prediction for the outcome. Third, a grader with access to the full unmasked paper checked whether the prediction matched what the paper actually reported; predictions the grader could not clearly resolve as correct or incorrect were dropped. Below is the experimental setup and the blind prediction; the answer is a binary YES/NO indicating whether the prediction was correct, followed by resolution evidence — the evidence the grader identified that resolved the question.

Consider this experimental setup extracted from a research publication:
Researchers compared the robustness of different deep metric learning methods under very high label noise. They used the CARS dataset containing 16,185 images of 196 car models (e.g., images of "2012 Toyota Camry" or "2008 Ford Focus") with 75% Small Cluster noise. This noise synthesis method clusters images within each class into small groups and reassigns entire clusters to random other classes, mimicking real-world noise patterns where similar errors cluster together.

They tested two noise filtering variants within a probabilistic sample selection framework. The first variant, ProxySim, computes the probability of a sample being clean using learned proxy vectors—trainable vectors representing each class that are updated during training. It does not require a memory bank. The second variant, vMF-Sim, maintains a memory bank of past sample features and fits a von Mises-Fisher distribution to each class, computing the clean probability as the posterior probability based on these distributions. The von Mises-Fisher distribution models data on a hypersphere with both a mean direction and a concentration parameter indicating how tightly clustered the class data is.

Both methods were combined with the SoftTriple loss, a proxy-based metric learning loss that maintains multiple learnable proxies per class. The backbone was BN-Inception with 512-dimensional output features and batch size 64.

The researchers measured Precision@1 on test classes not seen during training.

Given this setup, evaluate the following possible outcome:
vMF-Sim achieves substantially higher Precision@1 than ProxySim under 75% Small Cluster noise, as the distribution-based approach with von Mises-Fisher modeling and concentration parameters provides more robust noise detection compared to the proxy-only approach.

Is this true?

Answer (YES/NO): NO